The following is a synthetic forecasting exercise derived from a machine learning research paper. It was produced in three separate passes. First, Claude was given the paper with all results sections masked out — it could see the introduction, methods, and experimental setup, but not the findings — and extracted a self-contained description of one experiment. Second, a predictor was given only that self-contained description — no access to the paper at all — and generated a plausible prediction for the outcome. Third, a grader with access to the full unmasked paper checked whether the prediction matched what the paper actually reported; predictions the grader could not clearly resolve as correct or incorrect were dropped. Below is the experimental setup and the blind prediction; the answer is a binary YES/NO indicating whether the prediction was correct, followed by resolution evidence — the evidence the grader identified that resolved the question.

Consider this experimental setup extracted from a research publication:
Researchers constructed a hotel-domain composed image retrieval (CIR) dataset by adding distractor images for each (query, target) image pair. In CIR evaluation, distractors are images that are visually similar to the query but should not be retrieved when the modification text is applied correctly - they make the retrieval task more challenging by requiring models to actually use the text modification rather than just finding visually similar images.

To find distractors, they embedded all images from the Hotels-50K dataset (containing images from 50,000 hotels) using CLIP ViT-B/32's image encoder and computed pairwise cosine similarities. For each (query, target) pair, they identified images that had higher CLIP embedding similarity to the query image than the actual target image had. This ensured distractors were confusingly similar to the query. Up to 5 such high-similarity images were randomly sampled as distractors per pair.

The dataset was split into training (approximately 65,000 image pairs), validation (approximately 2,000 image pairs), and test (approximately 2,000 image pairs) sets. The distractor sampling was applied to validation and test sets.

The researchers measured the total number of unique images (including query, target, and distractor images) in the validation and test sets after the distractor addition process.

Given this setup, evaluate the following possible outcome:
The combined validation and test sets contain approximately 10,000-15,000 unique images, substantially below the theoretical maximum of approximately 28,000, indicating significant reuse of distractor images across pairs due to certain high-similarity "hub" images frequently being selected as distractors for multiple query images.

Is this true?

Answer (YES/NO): NO